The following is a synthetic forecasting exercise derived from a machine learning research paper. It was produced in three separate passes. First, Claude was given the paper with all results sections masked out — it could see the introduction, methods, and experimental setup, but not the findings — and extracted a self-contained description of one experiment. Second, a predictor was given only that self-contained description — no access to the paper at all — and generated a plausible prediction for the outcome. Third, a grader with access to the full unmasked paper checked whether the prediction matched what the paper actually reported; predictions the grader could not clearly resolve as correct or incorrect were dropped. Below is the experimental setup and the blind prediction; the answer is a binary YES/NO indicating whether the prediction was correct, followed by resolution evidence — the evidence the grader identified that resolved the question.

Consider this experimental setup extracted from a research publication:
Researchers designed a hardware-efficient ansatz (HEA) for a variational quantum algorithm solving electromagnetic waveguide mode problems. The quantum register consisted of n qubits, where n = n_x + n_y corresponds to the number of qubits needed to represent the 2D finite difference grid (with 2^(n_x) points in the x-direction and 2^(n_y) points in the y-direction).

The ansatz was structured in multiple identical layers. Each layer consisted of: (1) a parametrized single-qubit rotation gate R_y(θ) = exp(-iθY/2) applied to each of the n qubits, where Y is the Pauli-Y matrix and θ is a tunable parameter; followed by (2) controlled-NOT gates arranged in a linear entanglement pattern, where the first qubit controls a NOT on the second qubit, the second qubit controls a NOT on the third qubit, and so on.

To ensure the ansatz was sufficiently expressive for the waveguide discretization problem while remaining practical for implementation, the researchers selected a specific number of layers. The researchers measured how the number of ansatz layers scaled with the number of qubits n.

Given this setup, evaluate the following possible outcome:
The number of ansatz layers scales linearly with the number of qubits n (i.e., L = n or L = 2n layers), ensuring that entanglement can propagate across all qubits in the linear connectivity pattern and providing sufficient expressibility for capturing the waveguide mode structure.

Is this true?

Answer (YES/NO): YES